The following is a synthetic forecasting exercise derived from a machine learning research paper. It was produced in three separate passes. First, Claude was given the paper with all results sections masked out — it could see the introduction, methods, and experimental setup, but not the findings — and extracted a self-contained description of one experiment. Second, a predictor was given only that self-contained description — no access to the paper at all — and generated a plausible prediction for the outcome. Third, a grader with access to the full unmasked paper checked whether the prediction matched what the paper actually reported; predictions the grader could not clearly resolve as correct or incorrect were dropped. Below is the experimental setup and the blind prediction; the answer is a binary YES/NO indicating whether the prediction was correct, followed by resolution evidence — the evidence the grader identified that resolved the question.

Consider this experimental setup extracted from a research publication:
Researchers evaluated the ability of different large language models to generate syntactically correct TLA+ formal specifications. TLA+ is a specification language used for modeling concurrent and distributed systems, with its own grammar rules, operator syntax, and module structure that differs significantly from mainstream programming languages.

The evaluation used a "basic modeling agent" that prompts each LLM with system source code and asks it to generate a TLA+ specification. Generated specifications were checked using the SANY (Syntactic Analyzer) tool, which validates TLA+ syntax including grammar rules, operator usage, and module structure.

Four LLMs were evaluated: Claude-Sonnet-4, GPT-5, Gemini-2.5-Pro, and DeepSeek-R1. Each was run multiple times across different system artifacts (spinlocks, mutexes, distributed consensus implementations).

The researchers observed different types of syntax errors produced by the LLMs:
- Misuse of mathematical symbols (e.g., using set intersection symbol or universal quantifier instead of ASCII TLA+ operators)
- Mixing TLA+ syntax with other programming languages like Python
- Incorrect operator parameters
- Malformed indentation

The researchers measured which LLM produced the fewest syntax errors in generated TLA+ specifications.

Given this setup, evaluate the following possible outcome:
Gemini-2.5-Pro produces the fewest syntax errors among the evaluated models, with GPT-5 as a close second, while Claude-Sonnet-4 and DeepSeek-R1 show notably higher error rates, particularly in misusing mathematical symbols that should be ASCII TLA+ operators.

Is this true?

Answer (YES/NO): NO